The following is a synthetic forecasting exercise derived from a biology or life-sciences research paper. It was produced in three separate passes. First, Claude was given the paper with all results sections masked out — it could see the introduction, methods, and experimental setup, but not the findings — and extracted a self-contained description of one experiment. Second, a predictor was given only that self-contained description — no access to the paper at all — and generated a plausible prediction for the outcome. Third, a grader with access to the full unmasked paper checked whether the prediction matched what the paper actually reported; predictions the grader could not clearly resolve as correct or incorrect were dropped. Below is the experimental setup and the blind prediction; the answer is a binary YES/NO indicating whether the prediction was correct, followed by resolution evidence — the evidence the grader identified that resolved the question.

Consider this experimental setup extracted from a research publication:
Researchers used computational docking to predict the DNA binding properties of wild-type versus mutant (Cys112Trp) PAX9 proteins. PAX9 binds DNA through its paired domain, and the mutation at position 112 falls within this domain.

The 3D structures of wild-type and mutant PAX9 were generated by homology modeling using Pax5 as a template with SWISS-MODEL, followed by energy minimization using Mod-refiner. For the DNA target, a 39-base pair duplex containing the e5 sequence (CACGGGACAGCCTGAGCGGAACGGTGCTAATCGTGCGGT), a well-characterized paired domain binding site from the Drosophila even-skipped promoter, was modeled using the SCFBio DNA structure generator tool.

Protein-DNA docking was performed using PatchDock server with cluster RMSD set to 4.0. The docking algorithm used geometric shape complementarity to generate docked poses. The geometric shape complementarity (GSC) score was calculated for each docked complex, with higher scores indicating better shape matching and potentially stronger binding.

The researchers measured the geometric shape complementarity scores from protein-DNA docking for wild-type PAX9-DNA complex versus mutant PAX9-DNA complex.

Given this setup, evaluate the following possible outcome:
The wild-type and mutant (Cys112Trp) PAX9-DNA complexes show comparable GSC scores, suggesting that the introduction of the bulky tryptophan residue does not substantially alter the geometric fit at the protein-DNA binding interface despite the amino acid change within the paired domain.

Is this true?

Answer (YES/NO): NO